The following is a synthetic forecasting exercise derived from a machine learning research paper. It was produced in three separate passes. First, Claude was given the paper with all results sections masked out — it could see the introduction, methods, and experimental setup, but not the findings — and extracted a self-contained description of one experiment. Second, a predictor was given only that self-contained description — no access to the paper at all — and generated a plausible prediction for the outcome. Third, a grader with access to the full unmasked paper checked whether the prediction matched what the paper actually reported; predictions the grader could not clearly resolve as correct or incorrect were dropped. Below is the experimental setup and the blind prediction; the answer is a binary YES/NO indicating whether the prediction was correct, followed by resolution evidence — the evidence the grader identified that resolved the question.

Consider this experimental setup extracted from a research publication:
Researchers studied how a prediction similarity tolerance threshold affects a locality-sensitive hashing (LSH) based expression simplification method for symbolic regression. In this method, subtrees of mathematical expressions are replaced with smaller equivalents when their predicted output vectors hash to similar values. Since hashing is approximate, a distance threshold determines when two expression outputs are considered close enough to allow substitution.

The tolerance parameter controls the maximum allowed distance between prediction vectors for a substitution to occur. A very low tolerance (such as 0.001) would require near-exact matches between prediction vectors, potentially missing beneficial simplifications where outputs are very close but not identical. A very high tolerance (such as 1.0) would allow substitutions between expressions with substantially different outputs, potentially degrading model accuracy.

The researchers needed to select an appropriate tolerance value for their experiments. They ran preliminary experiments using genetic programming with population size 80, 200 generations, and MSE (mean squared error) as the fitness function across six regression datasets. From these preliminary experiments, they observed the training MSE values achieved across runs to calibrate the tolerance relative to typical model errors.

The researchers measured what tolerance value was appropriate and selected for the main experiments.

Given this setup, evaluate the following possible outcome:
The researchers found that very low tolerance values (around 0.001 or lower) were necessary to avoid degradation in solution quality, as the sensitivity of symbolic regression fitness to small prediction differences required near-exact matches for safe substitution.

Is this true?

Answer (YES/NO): NO